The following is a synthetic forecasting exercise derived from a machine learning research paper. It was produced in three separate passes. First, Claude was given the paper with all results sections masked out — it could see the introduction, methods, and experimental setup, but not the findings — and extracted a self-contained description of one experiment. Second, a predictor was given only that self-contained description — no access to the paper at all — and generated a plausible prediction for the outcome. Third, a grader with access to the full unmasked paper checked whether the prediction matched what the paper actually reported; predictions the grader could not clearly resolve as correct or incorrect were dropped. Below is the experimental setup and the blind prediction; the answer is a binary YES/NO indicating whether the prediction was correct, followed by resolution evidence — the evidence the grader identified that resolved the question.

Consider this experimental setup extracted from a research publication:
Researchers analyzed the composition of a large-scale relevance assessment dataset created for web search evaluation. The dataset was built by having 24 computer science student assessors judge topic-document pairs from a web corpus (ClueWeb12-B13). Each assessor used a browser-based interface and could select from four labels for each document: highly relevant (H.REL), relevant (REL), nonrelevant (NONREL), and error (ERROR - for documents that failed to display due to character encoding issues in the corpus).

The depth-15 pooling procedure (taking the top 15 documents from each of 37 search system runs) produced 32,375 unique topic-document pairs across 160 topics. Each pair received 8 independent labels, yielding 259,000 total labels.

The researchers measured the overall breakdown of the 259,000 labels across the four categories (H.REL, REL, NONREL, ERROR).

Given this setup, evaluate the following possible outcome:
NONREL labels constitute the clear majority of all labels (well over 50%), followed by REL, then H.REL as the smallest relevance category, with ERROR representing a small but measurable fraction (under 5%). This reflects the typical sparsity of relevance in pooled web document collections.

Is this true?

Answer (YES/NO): YES